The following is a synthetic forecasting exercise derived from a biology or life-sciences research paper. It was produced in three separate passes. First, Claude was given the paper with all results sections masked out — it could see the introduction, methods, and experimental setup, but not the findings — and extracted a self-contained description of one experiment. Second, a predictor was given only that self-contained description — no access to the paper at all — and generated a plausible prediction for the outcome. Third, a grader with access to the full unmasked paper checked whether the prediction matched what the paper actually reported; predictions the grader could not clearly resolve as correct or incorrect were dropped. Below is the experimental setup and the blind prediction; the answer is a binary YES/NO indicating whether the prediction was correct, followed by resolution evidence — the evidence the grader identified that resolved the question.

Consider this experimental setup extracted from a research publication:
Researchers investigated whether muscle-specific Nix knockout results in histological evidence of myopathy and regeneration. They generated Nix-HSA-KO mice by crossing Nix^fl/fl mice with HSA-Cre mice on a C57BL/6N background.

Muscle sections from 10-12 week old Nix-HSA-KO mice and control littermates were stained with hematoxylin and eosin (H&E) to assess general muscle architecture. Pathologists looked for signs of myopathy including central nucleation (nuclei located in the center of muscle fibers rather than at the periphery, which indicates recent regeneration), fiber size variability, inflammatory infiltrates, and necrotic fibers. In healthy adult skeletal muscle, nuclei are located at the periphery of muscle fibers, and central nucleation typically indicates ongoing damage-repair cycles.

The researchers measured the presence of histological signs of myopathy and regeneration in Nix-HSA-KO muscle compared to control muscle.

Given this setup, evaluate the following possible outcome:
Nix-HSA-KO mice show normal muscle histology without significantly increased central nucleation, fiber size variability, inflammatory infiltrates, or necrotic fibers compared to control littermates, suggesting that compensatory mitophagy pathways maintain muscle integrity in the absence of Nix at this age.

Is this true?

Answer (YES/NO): NO